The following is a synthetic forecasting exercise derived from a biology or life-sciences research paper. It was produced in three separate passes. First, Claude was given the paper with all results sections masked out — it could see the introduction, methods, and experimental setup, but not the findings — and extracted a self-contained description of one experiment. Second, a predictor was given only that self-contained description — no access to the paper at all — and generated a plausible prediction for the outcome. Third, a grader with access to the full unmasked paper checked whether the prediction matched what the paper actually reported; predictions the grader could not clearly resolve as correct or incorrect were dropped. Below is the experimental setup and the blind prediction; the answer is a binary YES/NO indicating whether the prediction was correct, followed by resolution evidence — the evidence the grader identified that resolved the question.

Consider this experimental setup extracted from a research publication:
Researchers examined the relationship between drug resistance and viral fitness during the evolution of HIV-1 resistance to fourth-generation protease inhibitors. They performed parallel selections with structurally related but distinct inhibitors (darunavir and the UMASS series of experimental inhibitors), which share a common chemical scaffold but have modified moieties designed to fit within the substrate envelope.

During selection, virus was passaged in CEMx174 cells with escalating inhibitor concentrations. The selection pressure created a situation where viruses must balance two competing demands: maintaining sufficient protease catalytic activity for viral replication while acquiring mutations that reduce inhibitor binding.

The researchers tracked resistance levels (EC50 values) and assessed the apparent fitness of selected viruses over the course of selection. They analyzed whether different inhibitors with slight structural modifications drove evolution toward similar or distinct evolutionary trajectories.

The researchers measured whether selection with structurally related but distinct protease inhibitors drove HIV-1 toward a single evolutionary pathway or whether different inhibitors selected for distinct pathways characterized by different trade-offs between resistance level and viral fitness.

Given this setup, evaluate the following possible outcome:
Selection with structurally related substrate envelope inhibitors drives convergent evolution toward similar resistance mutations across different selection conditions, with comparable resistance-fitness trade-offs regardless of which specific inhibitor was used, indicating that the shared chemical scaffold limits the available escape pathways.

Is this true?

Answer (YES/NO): NO